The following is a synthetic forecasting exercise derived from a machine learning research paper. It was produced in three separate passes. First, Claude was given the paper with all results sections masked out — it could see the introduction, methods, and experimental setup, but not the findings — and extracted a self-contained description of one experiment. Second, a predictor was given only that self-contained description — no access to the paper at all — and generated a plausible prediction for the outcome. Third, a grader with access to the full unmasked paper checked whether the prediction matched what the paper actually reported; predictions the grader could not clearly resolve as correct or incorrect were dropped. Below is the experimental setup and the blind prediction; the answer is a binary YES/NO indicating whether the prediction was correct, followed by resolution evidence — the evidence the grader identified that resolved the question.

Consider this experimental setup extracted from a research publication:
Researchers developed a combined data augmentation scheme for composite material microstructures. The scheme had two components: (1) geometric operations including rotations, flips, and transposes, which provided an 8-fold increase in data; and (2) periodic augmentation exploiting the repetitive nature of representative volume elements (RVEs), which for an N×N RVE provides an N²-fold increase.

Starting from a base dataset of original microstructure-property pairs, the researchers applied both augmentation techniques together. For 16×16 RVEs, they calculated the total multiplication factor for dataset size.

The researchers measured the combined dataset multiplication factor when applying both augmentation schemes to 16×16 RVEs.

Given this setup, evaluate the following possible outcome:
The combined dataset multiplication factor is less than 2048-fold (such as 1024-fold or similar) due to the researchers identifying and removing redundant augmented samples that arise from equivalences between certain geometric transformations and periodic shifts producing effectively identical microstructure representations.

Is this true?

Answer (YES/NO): NO